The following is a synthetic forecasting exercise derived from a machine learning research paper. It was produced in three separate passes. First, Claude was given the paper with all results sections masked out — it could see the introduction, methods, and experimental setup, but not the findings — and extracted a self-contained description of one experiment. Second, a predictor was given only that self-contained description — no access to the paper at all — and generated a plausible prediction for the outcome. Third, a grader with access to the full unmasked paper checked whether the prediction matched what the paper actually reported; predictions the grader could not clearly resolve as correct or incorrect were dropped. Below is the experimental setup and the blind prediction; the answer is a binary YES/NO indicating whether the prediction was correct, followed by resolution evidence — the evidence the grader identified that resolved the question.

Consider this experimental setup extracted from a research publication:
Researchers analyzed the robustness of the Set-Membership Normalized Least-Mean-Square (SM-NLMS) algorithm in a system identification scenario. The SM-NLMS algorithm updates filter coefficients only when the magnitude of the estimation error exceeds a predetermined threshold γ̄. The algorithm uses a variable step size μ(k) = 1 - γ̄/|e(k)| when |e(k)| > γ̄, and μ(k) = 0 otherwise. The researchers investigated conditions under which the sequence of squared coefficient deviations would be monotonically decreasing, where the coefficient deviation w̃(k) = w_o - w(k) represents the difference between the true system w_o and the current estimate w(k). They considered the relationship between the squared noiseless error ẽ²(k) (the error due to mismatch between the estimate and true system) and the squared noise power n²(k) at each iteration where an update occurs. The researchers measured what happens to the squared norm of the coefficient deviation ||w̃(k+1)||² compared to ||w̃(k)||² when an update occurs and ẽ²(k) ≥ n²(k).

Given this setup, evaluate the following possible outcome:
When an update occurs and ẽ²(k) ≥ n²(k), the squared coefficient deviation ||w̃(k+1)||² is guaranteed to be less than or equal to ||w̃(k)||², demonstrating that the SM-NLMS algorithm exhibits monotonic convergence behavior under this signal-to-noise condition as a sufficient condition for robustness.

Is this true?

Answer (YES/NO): YES